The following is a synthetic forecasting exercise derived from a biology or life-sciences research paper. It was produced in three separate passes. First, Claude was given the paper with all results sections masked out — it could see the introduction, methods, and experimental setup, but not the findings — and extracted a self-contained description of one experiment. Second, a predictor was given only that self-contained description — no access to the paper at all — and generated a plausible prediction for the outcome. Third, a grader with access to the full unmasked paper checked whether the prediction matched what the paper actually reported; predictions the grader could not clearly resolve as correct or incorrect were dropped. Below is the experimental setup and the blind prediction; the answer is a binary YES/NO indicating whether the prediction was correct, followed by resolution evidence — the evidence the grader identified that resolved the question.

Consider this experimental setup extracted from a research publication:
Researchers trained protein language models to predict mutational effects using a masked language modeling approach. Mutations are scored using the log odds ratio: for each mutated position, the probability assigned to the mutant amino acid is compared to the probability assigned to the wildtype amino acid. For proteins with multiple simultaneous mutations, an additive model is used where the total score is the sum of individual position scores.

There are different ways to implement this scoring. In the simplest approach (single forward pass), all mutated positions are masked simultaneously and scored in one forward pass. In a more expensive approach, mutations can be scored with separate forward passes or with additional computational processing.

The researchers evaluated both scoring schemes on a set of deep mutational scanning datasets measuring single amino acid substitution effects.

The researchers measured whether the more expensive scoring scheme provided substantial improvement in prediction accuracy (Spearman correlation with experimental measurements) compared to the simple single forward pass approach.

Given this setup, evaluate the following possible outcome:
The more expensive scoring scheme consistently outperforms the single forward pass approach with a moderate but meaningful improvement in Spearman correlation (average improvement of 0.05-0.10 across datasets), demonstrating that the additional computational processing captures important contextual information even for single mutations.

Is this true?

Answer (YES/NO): NO